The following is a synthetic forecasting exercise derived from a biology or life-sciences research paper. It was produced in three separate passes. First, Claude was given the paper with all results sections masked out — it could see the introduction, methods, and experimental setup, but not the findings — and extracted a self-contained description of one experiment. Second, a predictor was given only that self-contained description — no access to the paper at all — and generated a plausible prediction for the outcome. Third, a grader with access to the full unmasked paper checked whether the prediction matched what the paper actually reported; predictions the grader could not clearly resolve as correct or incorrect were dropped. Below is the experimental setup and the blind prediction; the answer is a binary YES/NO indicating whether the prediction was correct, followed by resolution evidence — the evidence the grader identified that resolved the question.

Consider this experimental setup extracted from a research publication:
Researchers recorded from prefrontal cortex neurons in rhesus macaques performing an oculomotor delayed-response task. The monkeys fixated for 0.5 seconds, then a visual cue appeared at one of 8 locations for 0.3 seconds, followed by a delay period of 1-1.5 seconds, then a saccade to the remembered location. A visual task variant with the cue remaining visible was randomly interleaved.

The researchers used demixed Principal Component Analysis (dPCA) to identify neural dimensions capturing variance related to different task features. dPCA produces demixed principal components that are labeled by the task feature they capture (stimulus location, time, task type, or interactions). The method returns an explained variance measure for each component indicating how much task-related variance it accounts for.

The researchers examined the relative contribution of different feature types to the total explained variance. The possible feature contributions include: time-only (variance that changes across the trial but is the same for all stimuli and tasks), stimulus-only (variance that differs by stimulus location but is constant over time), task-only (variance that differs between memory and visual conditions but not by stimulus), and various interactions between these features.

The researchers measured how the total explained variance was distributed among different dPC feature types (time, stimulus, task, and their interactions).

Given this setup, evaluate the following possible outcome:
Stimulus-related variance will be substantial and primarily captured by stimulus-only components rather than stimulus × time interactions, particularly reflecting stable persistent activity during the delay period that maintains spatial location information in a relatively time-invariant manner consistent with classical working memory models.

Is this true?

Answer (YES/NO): YES